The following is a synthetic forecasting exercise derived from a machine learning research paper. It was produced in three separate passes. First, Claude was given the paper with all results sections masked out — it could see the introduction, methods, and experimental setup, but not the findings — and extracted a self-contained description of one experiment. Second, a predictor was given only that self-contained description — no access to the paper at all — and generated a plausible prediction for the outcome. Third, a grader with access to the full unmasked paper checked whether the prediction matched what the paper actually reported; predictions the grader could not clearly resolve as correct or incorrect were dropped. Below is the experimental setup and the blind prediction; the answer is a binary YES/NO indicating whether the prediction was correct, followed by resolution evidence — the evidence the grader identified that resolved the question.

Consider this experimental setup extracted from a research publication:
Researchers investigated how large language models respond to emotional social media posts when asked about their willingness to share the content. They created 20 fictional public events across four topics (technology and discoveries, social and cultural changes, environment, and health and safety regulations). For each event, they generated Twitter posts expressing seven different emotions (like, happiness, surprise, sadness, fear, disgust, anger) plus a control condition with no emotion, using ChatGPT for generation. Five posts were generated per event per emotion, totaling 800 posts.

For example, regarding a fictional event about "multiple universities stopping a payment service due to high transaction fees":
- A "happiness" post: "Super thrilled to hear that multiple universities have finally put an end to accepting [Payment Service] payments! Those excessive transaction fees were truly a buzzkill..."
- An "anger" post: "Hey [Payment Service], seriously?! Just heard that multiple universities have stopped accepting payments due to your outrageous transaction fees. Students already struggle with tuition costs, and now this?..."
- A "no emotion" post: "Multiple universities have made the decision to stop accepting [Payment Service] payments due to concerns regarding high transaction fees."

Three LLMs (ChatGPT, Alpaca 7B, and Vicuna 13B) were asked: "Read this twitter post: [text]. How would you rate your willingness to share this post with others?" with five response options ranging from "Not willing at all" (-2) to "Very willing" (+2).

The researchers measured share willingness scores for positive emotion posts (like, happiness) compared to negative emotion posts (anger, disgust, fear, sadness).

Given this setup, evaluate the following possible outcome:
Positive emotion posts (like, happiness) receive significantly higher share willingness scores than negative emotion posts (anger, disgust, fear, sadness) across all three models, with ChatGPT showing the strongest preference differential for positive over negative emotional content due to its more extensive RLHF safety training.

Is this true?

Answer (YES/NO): YES